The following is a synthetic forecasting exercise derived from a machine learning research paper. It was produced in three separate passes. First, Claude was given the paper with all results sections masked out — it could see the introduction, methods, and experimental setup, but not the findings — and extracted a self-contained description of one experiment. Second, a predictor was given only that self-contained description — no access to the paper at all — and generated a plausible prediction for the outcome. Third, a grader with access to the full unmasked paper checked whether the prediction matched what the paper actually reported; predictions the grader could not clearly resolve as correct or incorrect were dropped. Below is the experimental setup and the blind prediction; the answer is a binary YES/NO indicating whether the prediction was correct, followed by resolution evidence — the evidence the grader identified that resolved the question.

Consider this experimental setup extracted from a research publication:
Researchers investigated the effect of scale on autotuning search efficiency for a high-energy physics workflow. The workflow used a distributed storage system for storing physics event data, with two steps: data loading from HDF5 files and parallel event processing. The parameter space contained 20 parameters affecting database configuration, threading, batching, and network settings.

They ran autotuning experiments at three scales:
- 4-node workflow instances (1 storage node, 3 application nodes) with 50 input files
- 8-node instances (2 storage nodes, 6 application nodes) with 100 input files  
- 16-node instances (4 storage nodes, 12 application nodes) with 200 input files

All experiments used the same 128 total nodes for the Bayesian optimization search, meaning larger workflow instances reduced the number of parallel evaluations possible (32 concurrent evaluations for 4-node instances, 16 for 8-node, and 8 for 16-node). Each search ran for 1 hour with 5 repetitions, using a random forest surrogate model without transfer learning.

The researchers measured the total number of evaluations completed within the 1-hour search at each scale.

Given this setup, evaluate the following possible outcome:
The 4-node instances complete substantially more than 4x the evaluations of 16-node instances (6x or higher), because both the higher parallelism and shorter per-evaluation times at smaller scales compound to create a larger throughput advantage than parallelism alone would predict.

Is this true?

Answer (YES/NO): NO